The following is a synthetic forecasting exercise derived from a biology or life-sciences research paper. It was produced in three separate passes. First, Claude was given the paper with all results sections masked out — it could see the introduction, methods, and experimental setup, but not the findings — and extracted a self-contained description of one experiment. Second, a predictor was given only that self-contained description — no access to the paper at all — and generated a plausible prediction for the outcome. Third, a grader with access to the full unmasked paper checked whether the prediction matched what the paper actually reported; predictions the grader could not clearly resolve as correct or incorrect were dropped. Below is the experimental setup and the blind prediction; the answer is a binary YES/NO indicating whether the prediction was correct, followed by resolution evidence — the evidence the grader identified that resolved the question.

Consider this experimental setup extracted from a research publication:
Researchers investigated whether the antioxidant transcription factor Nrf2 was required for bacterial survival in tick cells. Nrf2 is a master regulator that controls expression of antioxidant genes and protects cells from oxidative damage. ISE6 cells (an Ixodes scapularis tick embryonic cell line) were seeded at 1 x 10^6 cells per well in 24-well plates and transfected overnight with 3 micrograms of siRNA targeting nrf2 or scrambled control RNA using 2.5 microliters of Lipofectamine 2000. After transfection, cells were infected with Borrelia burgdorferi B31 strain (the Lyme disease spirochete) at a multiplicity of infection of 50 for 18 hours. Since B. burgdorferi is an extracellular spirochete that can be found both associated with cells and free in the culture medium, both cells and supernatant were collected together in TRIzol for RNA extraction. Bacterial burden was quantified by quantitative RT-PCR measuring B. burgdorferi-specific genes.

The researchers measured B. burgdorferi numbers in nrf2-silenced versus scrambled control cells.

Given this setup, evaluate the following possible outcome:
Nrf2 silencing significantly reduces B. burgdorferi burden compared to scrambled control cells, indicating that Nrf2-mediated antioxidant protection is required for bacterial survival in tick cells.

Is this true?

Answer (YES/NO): YES